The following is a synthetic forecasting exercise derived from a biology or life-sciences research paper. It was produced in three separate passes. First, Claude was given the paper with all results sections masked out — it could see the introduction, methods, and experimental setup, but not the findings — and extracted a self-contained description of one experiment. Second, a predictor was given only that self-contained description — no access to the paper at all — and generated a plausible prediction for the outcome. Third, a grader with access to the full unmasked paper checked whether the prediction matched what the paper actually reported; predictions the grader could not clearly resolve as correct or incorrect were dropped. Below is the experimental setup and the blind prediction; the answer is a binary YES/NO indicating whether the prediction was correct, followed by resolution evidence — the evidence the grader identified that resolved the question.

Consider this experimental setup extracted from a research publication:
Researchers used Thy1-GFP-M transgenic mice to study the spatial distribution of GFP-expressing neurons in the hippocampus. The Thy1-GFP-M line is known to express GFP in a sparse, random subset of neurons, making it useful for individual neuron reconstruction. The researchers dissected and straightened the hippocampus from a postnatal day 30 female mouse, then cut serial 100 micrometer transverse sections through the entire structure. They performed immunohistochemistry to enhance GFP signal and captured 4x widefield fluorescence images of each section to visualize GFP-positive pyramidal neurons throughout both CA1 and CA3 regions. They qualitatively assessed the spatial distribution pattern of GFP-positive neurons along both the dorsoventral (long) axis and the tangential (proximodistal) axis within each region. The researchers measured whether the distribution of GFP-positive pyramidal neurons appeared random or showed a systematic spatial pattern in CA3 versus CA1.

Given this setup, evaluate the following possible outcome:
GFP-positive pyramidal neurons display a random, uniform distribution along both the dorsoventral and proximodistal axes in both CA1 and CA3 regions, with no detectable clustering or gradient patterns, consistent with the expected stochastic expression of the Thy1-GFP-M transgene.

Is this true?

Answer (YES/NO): NO